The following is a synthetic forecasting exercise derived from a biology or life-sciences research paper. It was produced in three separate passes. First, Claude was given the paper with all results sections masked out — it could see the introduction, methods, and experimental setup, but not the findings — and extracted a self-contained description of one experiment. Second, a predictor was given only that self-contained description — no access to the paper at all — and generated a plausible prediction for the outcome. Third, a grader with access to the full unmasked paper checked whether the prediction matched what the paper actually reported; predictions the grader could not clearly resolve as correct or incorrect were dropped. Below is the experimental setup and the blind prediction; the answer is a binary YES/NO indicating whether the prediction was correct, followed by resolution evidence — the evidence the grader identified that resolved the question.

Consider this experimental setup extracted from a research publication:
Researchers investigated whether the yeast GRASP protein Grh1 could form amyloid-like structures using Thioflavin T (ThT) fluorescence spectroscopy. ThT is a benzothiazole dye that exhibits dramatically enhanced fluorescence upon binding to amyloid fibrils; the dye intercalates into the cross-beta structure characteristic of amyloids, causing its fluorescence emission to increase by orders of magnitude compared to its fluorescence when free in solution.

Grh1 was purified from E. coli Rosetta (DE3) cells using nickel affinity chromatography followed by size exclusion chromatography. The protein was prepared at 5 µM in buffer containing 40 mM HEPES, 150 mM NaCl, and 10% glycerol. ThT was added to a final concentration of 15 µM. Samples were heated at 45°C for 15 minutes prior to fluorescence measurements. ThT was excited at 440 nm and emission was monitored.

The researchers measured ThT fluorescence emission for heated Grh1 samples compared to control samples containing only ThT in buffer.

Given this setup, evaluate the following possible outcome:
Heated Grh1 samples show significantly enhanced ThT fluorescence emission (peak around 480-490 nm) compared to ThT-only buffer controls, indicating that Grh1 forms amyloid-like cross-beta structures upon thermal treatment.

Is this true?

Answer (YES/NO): YES